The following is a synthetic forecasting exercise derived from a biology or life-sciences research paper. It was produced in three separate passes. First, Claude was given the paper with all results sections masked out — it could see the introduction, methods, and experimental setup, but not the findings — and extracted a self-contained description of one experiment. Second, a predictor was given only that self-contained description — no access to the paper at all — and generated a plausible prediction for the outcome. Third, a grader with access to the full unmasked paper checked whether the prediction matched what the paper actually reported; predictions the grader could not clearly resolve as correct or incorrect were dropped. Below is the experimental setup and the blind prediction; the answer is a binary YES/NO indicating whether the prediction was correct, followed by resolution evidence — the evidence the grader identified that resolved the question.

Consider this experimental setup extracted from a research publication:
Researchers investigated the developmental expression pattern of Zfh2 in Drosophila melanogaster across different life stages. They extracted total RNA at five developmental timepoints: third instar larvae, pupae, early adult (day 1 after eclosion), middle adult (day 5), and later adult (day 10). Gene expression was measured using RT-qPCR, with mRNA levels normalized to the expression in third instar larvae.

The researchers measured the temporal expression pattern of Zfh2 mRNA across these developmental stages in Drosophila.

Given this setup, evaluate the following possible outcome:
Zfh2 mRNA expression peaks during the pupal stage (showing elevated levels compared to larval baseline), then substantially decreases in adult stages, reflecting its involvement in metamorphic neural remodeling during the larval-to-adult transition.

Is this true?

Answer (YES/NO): NO